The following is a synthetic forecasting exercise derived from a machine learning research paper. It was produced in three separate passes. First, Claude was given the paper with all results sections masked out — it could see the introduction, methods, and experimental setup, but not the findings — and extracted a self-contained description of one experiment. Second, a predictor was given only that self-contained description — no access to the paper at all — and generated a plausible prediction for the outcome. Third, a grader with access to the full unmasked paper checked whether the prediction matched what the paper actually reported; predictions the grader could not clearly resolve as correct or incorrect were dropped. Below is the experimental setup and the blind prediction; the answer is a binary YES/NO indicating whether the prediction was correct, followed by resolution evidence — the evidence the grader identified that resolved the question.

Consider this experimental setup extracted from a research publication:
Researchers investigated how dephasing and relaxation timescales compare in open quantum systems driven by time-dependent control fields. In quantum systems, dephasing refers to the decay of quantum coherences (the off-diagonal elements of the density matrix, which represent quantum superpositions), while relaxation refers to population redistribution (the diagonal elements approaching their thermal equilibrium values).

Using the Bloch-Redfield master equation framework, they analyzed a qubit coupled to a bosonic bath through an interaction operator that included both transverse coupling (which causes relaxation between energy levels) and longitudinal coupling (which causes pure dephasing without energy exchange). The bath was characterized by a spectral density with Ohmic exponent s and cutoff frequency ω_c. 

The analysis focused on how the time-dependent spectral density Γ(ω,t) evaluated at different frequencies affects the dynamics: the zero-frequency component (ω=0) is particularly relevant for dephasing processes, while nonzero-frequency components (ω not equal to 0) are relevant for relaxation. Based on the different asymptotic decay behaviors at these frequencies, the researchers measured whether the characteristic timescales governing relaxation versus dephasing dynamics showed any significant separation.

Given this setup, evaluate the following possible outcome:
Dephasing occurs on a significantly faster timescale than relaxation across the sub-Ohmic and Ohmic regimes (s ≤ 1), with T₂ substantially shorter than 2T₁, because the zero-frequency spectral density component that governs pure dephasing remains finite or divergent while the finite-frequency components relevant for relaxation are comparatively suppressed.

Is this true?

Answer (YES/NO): NO